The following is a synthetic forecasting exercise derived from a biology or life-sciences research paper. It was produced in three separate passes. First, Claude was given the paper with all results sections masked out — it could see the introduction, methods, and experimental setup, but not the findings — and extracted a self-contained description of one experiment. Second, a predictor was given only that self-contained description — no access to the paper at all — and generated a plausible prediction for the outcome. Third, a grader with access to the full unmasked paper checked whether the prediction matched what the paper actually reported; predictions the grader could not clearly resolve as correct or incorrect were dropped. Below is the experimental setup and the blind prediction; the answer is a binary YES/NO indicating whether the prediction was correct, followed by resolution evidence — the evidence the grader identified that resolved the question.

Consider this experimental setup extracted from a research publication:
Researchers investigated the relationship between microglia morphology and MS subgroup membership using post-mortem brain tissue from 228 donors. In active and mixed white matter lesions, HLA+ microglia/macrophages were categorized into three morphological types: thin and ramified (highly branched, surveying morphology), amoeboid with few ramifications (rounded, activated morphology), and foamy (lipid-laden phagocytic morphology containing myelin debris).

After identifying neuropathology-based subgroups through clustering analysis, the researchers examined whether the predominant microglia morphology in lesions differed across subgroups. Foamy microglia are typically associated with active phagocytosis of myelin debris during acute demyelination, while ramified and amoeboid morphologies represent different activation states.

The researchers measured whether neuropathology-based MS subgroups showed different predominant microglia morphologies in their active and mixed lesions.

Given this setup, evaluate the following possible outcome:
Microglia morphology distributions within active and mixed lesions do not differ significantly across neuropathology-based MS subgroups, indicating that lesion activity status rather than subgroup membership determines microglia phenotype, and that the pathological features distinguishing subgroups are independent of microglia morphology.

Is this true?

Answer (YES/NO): NO